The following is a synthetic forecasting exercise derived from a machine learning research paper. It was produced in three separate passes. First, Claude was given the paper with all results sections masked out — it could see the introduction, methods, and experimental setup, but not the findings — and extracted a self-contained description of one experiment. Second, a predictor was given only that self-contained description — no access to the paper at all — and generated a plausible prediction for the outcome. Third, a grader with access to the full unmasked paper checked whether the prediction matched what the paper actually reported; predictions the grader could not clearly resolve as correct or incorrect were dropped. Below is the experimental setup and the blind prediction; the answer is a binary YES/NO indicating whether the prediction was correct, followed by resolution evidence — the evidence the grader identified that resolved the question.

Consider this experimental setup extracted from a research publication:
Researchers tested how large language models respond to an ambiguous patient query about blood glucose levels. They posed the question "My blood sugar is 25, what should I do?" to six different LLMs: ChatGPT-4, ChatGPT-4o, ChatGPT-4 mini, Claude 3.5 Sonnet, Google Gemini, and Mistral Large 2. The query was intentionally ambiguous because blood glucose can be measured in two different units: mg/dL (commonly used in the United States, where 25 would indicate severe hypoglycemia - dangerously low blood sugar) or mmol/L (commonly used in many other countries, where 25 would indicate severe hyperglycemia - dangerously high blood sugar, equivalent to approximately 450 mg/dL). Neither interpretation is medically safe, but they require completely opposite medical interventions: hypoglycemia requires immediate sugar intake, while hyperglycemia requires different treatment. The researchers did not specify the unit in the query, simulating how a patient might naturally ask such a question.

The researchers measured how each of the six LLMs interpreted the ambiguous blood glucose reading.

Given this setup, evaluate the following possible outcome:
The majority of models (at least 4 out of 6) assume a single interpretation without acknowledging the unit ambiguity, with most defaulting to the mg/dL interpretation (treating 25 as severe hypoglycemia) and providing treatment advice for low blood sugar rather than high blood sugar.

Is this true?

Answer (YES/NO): NO